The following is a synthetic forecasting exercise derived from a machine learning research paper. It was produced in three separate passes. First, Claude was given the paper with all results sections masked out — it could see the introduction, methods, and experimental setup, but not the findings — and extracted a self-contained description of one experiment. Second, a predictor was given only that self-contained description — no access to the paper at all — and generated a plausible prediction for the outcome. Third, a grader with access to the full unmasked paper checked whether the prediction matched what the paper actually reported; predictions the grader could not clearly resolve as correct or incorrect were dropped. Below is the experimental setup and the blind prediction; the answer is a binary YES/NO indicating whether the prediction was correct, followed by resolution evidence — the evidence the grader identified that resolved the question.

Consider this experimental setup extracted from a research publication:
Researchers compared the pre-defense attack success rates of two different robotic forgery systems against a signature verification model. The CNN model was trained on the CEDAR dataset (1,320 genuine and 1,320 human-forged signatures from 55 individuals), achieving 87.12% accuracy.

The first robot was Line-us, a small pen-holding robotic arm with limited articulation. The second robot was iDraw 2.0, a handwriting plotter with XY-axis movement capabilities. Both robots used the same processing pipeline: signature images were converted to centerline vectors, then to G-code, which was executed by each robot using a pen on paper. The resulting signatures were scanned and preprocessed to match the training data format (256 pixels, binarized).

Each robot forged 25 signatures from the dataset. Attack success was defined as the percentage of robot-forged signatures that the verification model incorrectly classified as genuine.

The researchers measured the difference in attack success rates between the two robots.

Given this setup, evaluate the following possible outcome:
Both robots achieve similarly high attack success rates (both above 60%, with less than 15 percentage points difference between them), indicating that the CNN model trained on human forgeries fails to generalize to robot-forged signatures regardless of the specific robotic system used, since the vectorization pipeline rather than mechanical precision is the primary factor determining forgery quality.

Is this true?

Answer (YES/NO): NO